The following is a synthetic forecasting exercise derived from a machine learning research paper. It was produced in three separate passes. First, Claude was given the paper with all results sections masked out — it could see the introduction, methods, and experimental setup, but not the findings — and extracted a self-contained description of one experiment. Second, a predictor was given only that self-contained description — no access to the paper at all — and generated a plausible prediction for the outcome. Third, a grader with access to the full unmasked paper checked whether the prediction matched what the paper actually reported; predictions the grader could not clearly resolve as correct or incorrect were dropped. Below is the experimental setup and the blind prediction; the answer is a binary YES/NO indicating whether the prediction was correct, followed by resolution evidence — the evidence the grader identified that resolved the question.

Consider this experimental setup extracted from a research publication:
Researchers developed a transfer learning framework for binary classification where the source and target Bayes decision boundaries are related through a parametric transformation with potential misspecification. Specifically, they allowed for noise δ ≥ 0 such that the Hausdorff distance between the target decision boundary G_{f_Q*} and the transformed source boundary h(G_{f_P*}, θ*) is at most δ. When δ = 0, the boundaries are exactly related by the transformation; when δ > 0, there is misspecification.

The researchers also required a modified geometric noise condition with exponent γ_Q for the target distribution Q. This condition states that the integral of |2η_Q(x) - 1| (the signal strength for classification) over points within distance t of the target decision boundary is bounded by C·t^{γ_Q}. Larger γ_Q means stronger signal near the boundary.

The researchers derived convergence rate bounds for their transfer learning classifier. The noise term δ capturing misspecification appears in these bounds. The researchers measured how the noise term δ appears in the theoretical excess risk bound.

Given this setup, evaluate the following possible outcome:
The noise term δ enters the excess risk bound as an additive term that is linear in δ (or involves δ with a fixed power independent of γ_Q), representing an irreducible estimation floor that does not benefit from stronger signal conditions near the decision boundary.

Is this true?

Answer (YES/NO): NO